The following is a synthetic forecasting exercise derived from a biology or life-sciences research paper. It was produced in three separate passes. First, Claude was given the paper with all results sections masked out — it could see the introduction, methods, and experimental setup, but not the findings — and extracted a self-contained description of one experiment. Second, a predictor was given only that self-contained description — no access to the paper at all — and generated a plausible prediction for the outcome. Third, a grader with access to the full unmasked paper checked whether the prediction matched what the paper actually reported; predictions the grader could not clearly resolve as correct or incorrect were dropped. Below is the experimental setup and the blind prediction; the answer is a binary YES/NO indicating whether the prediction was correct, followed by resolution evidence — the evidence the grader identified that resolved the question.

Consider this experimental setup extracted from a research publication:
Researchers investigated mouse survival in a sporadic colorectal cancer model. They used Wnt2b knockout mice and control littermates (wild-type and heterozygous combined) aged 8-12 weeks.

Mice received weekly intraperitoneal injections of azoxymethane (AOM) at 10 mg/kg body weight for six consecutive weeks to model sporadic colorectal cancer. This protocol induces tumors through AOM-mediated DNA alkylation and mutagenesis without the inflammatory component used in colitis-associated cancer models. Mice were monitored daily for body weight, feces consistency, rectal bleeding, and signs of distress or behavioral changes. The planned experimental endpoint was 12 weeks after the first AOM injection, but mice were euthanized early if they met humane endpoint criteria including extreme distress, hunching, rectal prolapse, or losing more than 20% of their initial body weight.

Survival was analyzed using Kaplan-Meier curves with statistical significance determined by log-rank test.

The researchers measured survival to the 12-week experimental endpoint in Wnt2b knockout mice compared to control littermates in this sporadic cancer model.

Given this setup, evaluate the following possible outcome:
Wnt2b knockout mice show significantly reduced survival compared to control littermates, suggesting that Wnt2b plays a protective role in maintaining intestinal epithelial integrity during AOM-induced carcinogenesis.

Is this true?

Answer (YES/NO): YES